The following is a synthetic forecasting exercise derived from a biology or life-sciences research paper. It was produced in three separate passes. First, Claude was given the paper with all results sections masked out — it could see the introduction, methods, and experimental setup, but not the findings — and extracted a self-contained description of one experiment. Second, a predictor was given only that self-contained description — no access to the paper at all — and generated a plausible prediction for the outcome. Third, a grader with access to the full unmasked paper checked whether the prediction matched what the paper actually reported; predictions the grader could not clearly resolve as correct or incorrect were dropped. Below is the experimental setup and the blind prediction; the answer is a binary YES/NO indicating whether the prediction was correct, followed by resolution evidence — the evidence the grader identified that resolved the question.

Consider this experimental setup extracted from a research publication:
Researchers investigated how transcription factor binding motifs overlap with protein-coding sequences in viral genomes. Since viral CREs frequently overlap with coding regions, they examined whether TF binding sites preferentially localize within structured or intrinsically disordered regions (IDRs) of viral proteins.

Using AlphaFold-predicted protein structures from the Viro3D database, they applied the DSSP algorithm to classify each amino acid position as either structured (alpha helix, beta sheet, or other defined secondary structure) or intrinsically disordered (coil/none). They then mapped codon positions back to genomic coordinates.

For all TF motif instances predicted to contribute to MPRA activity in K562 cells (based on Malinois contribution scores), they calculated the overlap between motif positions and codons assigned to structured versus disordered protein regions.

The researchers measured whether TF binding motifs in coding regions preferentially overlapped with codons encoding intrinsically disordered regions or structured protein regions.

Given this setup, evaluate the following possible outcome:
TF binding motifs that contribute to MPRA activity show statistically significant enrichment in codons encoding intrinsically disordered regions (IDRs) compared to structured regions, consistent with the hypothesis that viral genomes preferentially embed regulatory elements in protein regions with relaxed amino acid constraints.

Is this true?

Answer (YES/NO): YES